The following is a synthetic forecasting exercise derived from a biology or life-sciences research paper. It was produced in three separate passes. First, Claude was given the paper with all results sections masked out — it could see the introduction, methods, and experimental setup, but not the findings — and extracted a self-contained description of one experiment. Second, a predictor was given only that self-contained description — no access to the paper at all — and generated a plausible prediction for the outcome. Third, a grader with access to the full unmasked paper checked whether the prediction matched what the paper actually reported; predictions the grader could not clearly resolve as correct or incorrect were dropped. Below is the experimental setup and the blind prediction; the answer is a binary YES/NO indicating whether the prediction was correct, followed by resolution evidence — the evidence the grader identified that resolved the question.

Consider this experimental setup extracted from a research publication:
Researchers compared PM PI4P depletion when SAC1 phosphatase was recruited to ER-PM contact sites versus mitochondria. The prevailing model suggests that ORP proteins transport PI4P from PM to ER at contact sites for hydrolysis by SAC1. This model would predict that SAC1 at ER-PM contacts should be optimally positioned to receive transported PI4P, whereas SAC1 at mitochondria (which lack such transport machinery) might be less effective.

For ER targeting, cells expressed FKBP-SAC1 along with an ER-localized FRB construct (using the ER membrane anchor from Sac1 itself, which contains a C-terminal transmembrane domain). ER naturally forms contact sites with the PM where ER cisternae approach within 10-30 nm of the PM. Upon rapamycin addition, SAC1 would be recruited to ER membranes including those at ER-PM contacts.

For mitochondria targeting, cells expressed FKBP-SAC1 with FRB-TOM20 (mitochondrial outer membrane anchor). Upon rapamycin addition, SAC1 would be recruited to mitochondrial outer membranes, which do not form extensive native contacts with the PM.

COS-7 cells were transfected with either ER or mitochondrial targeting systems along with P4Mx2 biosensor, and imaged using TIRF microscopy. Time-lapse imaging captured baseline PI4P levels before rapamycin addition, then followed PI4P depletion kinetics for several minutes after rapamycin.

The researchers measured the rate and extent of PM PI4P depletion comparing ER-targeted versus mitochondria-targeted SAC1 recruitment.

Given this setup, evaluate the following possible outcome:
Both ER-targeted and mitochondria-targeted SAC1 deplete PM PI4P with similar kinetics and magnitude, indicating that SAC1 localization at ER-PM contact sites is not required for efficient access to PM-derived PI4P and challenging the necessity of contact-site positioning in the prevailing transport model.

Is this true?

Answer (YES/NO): NO